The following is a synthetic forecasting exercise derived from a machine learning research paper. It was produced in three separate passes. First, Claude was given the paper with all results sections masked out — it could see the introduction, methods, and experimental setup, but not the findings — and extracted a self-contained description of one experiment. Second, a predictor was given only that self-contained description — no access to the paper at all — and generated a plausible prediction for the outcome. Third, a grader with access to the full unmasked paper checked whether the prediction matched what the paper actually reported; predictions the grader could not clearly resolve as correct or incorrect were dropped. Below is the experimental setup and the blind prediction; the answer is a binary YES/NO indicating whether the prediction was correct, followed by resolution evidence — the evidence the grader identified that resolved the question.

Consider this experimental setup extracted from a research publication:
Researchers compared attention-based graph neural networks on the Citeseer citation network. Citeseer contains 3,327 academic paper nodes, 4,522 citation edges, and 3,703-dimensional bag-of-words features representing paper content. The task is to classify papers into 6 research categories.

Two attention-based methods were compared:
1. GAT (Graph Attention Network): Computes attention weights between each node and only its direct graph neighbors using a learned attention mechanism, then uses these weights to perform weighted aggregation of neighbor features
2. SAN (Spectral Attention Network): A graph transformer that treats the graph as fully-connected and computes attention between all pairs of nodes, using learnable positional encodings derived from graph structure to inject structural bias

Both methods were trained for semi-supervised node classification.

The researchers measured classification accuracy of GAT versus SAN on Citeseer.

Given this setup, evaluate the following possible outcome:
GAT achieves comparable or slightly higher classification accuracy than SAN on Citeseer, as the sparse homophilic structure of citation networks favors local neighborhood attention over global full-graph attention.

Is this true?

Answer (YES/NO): NO